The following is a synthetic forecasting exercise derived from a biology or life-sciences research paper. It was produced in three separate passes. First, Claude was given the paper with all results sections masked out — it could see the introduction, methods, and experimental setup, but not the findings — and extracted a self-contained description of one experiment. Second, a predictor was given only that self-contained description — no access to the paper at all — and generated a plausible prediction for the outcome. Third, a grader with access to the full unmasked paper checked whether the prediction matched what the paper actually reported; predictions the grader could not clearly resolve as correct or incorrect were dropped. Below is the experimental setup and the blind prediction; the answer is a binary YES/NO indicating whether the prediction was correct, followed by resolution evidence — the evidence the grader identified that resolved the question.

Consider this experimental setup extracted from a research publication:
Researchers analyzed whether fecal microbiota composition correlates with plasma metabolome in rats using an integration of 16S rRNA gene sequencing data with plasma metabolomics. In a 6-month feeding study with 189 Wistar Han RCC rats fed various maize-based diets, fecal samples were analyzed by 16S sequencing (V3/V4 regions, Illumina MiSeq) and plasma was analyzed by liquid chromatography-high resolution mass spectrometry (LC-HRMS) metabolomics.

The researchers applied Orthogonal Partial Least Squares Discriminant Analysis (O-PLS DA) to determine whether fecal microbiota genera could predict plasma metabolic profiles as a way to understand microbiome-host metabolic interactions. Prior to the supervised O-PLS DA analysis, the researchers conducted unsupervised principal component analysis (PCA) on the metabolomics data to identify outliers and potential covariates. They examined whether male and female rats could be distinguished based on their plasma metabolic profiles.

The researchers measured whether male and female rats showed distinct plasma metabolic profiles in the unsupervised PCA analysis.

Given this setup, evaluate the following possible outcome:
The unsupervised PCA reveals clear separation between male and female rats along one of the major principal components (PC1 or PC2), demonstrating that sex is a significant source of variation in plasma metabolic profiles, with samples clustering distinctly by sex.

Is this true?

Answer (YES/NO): YES